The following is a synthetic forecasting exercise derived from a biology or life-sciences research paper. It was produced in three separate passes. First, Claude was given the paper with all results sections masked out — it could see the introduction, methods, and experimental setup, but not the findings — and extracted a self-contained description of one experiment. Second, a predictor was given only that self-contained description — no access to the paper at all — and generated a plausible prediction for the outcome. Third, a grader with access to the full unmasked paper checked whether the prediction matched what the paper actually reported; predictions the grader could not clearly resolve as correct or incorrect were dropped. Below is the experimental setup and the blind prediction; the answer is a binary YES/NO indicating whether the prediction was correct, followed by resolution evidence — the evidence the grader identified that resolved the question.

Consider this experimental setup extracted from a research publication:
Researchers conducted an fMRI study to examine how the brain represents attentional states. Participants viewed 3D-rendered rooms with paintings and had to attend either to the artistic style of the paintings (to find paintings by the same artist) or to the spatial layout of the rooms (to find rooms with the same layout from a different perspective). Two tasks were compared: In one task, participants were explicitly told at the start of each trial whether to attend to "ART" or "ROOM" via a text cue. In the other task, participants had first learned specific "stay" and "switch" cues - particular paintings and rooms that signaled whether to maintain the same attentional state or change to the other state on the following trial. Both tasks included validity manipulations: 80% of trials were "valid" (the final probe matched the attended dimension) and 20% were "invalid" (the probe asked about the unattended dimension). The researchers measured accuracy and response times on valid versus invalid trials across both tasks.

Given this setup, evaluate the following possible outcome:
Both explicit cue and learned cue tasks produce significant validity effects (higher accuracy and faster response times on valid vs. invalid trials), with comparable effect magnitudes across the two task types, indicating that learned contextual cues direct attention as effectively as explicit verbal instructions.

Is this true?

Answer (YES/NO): YES